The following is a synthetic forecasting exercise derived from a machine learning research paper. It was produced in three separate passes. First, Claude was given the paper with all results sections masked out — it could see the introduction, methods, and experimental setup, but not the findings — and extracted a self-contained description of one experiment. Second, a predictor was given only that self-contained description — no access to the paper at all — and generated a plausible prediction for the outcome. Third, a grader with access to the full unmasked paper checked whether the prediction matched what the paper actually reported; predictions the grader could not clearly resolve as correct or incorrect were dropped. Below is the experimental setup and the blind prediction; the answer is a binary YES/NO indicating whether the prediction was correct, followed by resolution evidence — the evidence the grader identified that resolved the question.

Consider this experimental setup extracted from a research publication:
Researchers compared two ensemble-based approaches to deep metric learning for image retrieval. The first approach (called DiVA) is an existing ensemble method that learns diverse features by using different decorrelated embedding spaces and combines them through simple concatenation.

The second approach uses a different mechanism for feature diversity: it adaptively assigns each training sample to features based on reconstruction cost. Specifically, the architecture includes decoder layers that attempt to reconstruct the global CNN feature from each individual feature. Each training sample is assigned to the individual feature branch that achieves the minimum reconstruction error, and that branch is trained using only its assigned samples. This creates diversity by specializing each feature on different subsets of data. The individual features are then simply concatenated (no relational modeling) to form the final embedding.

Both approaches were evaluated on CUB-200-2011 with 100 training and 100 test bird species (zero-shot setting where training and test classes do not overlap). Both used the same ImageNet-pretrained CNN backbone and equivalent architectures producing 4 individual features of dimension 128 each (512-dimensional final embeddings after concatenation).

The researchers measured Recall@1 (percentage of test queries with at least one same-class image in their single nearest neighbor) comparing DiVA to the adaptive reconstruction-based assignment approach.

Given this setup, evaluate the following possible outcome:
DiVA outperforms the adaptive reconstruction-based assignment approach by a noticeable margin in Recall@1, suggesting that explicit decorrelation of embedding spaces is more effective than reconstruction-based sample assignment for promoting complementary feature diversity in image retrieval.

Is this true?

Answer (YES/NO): YES